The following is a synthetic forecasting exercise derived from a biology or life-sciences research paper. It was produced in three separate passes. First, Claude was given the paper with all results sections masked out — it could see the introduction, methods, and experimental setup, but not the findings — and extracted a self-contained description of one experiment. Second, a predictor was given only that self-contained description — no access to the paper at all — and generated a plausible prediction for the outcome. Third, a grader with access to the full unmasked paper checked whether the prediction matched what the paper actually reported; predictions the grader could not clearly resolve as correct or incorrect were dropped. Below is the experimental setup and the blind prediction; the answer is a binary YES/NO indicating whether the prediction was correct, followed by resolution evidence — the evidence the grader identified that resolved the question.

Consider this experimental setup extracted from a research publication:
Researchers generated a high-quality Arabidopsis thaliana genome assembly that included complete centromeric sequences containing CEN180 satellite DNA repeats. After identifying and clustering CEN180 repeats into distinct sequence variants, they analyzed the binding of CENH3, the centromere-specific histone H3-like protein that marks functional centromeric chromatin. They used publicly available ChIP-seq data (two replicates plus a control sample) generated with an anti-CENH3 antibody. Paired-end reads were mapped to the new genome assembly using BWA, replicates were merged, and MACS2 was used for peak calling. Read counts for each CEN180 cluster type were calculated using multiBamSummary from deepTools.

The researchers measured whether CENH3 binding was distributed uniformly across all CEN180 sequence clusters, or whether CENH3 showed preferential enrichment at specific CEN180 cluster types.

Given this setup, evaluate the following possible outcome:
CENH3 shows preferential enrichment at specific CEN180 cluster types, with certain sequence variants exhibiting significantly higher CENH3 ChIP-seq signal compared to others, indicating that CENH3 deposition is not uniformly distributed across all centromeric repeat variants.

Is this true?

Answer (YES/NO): YES